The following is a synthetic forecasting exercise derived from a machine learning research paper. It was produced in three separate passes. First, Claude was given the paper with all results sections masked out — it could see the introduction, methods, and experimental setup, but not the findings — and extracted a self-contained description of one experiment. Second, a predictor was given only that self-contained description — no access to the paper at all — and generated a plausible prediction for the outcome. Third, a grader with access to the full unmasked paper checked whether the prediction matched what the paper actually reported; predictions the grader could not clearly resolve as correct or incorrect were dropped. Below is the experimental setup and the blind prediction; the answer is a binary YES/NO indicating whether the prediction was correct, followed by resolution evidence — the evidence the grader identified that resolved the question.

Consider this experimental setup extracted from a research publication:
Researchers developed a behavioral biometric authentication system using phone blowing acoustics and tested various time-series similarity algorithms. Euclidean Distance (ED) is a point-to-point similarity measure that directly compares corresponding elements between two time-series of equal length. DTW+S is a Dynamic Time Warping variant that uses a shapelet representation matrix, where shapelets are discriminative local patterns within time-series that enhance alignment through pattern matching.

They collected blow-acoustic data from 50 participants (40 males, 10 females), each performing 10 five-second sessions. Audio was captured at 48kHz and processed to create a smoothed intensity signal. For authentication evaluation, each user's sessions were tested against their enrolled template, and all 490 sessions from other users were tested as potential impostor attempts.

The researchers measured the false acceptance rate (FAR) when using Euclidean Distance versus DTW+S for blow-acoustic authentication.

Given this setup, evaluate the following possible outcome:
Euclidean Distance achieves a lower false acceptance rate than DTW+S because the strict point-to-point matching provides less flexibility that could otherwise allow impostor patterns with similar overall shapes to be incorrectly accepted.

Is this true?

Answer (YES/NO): NO